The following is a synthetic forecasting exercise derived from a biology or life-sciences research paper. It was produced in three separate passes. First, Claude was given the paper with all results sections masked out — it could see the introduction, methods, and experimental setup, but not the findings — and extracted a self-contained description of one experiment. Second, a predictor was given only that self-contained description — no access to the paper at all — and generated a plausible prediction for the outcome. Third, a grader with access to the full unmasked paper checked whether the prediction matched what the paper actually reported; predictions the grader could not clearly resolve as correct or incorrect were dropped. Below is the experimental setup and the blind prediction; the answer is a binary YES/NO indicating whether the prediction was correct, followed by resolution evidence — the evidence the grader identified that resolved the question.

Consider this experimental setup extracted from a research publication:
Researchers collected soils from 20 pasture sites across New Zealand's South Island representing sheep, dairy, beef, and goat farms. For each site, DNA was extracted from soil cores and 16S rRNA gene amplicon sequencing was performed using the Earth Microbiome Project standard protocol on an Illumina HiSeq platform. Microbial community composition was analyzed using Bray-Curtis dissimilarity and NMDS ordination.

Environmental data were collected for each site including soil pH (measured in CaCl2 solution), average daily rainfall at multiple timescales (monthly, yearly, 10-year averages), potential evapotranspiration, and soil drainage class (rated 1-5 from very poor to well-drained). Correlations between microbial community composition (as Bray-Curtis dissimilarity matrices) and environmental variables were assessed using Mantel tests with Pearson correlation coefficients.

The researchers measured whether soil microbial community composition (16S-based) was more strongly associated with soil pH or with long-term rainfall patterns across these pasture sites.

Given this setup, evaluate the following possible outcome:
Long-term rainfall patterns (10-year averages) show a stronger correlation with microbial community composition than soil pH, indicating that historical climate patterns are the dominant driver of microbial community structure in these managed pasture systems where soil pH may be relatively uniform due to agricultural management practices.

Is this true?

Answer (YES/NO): NO